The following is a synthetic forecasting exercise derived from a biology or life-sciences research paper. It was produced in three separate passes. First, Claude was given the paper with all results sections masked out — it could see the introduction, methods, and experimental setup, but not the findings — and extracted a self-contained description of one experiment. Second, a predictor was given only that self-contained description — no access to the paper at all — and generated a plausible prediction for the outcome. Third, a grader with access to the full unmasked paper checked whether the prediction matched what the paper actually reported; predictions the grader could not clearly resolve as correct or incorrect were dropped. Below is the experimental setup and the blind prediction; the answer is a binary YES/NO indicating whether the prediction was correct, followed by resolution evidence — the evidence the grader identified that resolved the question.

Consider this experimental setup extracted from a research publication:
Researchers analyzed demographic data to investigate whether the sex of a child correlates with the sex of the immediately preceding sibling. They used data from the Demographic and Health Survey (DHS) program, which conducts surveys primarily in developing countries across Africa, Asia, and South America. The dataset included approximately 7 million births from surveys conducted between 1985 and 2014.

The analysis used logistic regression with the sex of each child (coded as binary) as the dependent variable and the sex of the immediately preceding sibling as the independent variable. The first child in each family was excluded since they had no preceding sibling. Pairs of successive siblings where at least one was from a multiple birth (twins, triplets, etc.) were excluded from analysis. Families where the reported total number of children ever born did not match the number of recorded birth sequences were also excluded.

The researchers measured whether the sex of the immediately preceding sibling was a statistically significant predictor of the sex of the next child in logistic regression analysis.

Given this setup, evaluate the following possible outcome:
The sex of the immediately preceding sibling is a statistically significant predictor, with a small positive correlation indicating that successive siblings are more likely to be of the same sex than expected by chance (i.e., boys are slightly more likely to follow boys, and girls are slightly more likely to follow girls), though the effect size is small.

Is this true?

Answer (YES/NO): YES